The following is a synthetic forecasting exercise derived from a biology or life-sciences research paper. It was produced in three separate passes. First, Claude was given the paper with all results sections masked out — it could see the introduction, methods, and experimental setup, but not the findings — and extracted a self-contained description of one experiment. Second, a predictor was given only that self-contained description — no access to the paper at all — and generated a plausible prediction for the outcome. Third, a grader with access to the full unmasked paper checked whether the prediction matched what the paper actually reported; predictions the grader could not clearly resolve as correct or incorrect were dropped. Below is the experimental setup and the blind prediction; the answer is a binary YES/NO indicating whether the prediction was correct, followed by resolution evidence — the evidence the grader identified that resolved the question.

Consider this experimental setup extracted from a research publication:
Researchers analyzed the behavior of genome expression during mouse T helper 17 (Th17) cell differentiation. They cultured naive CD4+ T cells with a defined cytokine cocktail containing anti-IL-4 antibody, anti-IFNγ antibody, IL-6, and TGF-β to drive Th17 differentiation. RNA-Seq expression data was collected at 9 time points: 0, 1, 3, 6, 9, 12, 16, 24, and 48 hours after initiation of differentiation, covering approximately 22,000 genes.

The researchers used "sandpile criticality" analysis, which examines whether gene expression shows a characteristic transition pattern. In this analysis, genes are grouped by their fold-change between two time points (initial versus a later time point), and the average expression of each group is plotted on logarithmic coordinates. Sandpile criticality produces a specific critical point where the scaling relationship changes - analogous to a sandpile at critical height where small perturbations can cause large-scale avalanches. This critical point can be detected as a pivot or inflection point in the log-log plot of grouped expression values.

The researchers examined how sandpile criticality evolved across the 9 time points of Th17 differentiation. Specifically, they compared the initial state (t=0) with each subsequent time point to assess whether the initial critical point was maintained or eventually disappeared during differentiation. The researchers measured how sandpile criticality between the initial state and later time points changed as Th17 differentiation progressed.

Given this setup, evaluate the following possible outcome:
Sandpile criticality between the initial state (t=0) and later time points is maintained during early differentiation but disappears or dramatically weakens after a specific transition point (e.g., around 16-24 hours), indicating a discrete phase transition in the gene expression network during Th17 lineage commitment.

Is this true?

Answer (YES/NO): NO